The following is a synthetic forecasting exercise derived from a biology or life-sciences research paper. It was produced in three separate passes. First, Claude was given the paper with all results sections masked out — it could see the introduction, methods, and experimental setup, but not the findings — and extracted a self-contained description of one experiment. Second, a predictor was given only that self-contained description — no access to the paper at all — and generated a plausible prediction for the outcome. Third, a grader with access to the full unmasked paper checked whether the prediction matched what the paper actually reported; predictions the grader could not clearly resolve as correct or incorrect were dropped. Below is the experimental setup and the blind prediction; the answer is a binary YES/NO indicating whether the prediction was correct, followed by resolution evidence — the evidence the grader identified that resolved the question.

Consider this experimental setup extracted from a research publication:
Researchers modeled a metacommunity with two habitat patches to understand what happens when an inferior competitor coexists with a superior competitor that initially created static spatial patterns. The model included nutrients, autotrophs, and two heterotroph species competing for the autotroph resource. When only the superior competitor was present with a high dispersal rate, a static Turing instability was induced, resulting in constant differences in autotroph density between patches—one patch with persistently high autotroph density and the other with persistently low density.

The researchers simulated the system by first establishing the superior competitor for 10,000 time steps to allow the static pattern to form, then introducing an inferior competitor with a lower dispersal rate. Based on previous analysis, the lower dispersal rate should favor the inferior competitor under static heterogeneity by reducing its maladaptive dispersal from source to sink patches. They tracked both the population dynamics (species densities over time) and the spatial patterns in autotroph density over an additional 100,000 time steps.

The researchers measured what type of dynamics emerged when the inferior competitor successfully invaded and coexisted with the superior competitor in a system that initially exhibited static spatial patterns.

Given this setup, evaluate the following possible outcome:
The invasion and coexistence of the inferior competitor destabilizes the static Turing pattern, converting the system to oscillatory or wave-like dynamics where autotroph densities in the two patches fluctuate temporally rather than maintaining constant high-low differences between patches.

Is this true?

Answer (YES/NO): YES